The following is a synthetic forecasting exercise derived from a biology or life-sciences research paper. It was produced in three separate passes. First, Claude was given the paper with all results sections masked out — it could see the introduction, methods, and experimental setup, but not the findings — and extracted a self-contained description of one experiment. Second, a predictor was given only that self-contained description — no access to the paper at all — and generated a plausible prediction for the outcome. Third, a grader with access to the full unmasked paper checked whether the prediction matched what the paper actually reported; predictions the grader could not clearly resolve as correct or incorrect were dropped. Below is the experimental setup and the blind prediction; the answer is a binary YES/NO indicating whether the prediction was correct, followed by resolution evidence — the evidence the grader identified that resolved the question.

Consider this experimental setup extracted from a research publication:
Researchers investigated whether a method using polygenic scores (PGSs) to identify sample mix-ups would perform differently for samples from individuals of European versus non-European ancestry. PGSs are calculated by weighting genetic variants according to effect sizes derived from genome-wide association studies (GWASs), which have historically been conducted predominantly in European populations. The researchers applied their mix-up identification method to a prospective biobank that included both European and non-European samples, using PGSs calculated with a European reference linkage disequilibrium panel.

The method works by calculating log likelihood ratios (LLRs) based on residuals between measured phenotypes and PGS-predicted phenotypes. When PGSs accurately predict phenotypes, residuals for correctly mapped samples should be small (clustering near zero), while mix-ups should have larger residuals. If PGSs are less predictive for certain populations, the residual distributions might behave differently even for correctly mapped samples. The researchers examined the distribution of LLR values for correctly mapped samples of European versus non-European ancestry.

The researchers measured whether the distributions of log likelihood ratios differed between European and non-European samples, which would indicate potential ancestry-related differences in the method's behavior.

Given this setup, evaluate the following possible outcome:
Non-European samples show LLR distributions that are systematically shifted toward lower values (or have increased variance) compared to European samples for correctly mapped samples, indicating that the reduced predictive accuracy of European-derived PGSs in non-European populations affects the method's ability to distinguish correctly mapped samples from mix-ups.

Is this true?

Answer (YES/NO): NO